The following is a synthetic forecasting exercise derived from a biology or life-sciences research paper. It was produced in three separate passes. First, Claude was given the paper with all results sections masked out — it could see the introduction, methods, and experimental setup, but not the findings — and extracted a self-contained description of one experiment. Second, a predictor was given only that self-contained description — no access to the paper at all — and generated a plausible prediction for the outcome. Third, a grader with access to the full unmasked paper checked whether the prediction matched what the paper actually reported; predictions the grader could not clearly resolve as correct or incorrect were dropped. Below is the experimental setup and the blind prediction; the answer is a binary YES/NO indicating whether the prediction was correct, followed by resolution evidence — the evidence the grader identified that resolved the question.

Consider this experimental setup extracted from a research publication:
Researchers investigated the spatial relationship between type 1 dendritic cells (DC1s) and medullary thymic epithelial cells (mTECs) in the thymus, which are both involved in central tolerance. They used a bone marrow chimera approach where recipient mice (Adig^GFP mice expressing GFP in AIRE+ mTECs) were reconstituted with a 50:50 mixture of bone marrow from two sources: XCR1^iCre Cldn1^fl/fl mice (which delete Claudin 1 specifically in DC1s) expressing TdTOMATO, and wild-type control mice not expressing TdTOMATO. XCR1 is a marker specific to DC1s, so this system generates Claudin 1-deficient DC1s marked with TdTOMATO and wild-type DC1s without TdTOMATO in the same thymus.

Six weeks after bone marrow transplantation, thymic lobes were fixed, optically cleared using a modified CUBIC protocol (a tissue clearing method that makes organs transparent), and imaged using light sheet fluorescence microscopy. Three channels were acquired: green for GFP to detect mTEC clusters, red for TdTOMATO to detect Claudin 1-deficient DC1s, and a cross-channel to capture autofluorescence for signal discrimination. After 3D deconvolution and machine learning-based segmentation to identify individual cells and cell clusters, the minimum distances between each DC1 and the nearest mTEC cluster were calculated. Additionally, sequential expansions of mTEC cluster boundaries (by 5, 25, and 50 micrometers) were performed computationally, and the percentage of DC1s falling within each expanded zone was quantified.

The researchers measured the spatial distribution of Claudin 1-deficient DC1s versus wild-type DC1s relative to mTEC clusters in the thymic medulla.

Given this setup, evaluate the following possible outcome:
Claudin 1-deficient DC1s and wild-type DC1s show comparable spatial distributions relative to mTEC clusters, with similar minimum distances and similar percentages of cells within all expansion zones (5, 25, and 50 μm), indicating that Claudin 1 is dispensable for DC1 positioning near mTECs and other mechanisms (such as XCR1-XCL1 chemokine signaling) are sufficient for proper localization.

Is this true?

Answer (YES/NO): NO